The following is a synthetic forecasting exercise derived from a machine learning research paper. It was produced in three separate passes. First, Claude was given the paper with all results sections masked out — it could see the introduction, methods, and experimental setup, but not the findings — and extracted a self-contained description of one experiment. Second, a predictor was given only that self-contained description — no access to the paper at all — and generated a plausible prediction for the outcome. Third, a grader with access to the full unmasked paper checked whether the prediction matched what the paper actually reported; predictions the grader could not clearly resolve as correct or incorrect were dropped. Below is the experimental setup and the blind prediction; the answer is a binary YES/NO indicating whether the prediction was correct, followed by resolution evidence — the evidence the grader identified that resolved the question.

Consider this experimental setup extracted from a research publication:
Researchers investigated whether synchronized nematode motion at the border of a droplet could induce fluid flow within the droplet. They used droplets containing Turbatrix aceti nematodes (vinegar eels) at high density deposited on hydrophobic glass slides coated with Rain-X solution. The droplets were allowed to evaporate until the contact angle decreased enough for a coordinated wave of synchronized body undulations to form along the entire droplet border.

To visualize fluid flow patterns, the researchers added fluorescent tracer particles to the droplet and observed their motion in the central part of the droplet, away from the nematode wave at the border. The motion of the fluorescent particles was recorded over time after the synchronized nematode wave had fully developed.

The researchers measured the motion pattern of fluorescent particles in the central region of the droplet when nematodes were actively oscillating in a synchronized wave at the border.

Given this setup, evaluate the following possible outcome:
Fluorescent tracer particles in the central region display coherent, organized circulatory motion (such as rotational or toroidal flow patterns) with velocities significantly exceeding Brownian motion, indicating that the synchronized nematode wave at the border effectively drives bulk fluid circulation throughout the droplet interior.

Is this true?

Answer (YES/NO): YES